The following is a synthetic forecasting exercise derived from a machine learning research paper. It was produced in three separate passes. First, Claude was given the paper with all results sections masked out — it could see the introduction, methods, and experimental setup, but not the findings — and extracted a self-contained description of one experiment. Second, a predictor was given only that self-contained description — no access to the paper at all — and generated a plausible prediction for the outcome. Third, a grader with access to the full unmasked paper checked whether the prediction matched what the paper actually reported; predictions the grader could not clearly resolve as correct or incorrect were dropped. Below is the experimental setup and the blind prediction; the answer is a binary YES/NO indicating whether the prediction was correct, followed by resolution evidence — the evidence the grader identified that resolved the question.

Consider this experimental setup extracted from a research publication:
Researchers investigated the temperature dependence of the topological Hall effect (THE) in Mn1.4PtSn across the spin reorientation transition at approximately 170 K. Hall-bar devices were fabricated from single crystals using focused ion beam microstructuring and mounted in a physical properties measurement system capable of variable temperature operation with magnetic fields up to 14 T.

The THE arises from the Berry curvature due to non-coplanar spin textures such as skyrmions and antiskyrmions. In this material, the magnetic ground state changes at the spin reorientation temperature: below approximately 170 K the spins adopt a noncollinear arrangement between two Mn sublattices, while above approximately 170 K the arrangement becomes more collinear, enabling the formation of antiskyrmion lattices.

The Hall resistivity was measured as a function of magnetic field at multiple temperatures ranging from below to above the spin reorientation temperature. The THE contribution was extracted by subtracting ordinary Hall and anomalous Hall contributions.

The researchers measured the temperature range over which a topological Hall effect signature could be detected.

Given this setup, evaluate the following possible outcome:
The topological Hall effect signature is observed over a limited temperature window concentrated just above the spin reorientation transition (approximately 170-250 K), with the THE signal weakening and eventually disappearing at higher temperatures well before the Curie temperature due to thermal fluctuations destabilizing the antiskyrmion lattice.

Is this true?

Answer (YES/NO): NO